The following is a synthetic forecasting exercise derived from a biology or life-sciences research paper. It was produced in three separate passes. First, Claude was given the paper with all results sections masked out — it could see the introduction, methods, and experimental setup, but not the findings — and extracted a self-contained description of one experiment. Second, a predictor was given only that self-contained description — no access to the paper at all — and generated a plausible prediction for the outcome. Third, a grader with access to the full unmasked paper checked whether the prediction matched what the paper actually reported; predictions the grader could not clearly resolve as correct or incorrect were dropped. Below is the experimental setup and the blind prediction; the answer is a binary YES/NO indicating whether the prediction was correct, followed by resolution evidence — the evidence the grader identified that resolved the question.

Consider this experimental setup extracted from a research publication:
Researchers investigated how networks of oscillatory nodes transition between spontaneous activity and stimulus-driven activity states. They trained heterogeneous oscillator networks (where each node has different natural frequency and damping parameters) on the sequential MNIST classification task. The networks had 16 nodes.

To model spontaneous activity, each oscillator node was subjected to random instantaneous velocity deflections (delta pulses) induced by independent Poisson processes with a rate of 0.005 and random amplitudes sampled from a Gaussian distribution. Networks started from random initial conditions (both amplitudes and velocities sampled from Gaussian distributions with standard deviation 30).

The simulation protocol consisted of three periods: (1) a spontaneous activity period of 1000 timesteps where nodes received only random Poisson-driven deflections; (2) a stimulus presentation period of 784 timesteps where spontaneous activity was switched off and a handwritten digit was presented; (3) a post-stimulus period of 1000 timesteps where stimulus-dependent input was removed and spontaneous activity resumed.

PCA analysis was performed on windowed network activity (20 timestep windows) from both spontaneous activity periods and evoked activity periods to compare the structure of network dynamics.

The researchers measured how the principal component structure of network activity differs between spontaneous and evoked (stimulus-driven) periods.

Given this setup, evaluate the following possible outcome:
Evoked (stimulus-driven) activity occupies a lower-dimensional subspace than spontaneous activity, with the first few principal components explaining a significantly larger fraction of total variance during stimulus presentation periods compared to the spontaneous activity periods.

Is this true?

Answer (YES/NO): YES